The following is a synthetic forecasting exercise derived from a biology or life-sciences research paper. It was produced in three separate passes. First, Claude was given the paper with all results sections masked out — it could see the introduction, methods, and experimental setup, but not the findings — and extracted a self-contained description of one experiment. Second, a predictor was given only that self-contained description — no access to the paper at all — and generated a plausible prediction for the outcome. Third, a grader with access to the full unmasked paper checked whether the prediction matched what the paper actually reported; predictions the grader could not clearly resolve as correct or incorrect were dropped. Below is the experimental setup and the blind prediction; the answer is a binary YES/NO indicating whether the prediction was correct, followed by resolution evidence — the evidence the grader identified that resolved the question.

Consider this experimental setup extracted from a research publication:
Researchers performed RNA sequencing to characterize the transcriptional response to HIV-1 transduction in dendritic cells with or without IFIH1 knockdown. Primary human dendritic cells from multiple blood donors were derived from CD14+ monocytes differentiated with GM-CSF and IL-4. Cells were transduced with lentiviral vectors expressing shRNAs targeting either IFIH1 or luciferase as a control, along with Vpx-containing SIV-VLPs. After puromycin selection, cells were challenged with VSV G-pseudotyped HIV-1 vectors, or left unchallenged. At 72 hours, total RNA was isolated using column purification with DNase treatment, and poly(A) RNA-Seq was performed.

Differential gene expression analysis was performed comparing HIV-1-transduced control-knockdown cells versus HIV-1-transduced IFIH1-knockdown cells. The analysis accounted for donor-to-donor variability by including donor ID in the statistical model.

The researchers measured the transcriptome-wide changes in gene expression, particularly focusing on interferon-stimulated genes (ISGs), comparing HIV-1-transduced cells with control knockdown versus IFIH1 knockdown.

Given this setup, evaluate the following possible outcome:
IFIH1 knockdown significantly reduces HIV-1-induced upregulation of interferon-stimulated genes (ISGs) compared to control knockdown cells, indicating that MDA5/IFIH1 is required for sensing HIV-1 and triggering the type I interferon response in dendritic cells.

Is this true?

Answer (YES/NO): YES